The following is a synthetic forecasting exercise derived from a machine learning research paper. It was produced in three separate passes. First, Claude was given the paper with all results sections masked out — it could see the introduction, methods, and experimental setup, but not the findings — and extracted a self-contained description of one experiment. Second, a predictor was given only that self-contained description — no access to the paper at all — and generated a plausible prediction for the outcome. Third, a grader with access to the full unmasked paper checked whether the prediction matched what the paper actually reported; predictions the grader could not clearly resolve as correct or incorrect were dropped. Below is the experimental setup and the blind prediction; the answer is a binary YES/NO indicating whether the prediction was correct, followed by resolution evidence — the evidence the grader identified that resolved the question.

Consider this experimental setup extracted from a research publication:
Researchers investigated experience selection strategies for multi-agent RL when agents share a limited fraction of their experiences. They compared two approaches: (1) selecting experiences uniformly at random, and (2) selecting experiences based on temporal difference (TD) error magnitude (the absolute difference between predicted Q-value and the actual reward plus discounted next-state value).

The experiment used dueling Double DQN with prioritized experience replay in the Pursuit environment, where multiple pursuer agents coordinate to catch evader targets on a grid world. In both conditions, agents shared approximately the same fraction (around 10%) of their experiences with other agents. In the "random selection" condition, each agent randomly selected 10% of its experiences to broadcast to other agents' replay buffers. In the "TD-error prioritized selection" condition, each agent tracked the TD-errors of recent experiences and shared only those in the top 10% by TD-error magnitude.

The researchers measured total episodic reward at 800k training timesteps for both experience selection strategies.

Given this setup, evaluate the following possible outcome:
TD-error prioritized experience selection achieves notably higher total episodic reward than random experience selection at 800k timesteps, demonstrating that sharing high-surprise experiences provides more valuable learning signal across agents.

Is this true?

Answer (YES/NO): YES